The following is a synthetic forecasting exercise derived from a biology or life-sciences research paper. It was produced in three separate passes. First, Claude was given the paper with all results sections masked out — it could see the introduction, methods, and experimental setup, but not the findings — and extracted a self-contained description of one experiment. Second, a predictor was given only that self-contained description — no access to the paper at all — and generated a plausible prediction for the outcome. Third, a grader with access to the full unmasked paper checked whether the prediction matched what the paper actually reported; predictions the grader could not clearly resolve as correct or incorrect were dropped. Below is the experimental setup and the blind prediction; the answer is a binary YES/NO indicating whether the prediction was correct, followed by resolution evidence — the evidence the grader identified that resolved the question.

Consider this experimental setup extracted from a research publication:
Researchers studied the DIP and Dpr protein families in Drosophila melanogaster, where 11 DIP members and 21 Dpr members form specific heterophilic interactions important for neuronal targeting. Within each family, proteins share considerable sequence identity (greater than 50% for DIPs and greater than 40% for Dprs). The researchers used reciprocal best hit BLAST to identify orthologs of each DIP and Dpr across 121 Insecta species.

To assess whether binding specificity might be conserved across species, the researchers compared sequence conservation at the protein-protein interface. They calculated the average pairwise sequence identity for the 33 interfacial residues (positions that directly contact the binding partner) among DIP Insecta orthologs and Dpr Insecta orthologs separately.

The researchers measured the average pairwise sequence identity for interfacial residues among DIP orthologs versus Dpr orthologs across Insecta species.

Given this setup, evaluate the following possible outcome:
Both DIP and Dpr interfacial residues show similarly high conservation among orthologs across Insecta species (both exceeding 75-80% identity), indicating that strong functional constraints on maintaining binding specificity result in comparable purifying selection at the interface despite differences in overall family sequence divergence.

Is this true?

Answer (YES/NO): YES